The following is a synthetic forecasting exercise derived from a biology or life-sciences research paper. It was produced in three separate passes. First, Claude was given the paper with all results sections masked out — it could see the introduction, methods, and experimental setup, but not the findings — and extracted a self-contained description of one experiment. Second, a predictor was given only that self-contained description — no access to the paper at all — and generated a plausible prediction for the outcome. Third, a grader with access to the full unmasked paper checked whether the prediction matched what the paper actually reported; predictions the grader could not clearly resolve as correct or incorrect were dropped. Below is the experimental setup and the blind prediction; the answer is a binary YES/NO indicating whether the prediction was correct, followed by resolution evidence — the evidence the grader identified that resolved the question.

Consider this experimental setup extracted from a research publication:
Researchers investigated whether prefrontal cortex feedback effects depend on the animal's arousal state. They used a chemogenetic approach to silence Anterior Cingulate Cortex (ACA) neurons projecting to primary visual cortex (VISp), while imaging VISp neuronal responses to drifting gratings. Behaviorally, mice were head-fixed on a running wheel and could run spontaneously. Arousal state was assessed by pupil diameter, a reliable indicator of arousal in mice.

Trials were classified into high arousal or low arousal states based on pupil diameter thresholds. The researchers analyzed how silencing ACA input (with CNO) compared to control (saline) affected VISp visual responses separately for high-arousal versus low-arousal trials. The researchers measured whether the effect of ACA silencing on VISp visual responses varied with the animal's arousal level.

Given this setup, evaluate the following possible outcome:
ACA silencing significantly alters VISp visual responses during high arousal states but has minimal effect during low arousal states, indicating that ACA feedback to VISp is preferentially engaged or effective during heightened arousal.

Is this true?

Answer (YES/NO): NO